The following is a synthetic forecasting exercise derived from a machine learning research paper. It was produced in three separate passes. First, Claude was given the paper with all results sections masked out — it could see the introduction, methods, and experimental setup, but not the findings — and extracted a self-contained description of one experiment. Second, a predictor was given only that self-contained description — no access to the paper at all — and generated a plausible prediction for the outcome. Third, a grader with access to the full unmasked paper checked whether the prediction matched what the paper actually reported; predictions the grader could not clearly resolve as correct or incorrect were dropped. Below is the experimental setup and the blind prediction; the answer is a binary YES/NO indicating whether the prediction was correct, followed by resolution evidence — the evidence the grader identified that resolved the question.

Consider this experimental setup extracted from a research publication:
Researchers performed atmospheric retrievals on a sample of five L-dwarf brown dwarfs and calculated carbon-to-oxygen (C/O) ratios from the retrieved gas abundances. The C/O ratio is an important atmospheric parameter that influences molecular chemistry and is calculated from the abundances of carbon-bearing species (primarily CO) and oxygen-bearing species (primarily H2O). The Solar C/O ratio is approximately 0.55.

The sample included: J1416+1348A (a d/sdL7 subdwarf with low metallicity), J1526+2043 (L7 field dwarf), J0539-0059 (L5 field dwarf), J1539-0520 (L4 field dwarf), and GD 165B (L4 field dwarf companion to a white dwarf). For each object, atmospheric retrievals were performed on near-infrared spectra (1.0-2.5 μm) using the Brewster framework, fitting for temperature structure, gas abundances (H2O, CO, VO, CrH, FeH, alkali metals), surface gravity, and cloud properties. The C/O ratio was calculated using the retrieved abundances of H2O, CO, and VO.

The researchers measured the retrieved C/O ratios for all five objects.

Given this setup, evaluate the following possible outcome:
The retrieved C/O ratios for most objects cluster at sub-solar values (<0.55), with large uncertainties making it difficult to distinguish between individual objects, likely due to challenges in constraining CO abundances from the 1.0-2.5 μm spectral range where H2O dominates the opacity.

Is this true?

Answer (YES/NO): NO